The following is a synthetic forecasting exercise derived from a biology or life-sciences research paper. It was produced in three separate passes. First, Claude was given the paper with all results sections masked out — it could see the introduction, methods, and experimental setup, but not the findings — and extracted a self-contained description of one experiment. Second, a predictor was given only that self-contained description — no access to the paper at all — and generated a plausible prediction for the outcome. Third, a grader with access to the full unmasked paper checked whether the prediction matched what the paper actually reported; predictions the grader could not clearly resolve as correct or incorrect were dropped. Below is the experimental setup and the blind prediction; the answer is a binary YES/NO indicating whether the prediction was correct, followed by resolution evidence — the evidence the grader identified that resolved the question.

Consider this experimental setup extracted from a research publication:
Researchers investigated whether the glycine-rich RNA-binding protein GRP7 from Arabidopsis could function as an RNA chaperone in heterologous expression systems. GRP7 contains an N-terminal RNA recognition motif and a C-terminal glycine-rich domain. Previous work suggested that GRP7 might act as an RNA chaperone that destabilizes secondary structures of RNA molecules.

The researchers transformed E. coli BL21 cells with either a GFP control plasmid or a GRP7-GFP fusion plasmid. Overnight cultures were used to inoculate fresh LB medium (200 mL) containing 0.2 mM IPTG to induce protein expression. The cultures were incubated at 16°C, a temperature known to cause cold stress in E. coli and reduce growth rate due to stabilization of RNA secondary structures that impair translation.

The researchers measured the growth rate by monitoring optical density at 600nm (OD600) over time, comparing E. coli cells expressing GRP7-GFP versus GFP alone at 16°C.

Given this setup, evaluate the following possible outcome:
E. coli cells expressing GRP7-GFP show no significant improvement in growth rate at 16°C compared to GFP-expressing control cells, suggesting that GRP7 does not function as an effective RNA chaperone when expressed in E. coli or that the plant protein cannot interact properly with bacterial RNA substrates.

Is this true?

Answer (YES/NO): NO